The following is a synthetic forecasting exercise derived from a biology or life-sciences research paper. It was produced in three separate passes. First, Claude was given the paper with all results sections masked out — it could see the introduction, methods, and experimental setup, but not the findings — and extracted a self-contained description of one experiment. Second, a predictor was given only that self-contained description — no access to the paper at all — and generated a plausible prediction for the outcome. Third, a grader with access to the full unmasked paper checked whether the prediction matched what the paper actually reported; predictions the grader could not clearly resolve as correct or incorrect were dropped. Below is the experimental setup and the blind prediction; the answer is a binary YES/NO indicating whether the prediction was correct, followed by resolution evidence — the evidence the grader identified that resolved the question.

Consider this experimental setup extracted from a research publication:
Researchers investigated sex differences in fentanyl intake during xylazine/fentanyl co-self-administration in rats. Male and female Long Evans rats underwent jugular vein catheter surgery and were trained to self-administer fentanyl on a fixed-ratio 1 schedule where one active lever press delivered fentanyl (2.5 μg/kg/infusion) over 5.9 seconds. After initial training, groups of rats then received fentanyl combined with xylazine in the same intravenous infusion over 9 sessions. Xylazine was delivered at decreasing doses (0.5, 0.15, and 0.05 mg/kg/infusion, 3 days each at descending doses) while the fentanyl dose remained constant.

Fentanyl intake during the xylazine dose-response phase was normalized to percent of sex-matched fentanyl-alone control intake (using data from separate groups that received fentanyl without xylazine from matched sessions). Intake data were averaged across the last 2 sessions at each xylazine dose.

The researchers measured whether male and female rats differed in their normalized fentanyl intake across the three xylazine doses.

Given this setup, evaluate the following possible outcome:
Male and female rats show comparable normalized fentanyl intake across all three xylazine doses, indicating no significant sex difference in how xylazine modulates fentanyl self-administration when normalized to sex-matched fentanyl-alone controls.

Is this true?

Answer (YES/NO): NO